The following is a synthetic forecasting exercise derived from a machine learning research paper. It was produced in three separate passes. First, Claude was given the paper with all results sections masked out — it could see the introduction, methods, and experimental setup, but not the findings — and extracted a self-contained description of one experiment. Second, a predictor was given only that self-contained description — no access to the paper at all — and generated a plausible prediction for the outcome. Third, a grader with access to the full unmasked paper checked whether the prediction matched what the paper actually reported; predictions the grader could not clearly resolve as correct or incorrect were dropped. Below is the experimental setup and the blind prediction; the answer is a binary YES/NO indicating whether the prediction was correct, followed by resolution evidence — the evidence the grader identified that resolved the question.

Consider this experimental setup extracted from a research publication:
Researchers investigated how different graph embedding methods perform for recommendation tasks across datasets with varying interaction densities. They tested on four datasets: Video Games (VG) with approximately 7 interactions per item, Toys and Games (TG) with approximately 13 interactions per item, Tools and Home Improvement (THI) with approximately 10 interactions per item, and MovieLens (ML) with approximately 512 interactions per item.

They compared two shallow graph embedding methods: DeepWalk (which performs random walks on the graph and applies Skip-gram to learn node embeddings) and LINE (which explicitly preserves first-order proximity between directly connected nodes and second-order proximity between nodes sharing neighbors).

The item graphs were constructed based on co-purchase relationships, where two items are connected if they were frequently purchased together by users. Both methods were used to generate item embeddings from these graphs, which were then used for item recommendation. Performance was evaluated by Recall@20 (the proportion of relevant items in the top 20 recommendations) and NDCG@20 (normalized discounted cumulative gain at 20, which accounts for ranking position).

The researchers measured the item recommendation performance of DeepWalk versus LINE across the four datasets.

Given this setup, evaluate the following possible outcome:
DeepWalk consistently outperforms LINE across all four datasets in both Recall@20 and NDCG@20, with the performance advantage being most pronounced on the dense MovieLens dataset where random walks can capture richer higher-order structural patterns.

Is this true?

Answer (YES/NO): NO